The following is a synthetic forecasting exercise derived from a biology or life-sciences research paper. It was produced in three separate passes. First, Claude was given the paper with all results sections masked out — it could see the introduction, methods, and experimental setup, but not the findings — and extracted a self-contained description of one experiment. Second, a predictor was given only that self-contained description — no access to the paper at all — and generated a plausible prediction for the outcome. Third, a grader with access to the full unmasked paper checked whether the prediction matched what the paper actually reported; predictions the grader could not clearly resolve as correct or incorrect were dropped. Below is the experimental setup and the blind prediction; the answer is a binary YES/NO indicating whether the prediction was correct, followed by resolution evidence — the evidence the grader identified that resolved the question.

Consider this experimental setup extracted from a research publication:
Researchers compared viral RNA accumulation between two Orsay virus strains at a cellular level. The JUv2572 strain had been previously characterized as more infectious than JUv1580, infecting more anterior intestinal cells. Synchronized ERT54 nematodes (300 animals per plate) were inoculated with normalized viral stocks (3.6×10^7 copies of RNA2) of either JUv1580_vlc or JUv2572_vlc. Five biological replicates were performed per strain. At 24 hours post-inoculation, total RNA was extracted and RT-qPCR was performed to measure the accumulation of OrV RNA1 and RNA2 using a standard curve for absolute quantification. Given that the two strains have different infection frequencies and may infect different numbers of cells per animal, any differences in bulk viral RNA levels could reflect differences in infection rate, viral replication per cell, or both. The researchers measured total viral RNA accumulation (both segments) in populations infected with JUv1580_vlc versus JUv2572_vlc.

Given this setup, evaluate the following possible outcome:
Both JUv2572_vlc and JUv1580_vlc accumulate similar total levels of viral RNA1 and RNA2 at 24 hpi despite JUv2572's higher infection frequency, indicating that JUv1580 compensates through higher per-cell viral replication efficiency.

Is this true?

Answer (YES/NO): NO